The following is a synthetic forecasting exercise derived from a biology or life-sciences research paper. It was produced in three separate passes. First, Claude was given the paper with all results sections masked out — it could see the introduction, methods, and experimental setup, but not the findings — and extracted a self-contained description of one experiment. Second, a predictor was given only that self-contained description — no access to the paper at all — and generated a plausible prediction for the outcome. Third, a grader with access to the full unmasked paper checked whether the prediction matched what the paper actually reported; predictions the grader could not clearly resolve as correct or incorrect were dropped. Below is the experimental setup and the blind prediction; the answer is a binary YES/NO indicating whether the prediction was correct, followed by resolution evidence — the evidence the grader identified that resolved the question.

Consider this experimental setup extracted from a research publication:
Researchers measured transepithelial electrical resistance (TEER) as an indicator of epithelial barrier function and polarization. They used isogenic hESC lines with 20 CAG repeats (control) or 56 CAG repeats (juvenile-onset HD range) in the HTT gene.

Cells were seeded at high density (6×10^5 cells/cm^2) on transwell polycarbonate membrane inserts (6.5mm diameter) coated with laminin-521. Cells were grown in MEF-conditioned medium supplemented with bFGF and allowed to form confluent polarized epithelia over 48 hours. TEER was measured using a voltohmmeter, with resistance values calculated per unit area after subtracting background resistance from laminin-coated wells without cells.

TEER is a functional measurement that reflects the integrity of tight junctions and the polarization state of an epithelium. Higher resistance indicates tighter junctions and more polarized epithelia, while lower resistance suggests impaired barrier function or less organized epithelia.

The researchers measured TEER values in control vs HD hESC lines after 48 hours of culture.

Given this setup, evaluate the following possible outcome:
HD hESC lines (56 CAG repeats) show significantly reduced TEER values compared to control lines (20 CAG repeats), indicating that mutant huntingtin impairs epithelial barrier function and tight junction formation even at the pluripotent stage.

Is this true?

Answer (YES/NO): NO